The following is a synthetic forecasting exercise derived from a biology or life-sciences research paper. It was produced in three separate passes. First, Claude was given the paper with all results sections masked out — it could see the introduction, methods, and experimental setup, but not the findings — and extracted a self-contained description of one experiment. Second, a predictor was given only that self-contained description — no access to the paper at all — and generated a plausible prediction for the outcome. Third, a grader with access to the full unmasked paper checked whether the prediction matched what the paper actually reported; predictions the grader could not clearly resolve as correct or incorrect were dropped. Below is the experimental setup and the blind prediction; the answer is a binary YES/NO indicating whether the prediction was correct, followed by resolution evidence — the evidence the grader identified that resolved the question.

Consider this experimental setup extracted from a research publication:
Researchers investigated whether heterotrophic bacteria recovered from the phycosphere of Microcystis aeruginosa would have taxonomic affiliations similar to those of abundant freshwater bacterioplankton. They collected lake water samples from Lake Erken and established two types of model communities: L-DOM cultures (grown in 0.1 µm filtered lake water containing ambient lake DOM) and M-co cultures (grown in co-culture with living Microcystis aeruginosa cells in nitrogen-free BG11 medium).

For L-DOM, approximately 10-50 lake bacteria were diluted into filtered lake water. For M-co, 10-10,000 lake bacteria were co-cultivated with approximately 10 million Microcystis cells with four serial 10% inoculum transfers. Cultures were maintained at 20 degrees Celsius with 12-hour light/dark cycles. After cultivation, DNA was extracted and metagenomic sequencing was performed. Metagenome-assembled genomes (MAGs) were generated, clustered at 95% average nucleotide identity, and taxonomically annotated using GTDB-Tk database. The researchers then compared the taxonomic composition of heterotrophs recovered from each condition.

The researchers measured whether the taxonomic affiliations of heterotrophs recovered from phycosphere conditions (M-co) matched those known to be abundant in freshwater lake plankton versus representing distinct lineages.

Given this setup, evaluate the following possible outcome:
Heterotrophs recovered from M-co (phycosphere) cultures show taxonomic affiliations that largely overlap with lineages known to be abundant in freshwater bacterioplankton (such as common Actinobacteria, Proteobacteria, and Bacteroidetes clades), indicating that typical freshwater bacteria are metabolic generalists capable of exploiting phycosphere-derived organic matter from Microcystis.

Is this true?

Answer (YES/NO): NO